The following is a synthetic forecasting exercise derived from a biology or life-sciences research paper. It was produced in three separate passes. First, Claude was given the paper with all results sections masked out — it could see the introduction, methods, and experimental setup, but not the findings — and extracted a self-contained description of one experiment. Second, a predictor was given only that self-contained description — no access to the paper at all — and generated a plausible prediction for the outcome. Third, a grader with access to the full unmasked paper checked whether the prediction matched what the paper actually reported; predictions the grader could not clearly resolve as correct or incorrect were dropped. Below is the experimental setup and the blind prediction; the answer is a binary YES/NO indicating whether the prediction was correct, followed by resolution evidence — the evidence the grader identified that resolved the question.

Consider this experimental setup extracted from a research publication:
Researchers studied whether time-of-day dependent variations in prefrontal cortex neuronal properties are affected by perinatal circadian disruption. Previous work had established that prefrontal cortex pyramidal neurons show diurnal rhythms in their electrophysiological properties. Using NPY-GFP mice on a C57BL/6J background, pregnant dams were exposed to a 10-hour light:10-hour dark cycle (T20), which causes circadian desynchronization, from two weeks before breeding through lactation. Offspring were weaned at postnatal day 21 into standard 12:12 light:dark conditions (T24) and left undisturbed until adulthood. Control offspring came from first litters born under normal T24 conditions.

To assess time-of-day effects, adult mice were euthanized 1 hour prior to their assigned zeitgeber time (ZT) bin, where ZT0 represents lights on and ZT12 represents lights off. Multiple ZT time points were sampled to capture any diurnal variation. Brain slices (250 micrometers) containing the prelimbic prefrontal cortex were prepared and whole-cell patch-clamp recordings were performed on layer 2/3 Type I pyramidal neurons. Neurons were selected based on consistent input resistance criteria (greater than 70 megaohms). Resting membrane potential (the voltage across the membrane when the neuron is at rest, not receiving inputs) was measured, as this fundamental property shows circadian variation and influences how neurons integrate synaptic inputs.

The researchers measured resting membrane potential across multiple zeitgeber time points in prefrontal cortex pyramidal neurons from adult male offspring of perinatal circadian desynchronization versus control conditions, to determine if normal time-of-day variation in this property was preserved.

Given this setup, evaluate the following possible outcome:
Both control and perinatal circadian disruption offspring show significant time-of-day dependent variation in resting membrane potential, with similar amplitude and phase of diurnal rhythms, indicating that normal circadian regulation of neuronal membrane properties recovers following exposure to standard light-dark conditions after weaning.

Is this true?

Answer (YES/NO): NO